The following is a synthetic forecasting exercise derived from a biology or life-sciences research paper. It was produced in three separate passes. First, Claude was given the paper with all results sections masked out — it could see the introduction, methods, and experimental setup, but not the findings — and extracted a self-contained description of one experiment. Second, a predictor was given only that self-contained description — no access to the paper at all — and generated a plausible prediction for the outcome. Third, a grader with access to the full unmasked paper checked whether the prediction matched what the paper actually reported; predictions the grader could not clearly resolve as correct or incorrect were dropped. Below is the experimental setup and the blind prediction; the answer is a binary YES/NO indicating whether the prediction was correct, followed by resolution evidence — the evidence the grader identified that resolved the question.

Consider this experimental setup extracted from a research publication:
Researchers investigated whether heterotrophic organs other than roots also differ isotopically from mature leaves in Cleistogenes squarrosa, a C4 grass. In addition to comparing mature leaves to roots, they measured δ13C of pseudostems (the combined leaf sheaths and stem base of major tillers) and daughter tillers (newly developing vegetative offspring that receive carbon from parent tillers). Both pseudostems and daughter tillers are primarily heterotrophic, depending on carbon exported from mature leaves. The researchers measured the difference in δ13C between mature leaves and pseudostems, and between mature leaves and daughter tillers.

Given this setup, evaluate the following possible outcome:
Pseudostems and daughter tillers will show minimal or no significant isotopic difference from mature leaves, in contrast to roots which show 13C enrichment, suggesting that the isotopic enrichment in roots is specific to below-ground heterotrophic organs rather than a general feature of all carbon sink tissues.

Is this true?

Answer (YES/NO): NO